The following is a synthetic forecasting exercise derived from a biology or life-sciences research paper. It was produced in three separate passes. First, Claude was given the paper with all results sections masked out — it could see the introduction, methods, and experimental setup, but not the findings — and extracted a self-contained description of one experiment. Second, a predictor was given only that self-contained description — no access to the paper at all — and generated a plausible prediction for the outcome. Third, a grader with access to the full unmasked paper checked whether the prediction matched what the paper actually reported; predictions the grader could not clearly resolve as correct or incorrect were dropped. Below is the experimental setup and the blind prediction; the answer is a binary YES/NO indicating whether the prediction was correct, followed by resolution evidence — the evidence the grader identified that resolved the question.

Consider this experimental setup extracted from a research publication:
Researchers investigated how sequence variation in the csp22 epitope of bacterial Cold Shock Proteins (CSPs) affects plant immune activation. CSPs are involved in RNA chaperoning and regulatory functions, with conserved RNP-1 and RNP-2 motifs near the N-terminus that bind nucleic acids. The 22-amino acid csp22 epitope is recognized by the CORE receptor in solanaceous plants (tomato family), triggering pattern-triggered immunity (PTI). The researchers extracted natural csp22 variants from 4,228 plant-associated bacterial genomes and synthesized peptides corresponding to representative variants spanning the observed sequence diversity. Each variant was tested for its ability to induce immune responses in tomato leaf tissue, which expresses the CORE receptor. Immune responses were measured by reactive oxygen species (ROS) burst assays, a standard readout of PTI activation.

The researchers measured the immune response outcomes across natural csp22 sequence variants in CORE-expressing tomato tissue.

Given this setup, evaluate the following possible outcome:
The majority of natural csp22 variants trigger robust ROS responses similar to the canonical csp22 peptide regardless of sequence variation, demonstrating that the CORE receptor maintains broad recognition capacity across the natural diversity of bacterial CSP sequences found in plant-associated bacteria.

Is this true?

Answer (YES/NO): NO